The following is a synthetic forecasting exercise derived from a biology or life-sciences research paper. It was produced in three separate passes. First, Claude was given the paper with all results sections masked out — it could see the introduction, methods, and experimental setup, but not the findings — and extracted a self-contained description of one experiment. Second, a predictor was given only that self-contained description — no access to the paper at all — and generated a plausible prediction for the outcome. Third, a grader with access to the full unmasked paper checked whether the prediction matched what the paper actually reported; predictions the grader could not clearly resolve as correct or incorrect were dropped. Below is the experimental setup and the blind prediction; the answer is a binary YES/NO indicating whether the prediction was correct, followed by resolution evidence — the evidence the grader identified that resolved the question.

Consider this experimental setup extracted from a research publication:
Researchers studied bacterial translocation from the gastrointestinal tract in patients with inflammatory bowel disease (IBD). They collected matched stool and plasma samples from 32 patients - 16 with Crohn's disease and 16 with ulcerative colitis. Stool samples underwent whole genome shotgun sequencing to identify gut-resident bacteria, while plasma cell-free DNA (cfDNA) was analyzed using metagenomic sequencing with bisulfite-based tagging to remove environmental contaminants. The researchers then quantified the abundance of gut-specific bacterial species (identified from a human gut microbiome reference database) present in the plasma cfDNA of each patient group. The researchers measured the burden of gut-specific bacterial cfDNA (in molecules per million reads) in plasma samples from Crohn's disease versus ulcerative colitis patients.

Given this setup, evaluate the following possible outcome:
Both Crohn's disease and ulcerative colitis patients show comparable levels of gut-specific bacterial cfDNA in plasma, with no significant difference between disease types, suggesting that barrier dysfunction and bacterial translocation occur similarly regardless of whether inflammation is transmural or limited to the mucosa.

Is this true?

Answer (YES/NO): NO